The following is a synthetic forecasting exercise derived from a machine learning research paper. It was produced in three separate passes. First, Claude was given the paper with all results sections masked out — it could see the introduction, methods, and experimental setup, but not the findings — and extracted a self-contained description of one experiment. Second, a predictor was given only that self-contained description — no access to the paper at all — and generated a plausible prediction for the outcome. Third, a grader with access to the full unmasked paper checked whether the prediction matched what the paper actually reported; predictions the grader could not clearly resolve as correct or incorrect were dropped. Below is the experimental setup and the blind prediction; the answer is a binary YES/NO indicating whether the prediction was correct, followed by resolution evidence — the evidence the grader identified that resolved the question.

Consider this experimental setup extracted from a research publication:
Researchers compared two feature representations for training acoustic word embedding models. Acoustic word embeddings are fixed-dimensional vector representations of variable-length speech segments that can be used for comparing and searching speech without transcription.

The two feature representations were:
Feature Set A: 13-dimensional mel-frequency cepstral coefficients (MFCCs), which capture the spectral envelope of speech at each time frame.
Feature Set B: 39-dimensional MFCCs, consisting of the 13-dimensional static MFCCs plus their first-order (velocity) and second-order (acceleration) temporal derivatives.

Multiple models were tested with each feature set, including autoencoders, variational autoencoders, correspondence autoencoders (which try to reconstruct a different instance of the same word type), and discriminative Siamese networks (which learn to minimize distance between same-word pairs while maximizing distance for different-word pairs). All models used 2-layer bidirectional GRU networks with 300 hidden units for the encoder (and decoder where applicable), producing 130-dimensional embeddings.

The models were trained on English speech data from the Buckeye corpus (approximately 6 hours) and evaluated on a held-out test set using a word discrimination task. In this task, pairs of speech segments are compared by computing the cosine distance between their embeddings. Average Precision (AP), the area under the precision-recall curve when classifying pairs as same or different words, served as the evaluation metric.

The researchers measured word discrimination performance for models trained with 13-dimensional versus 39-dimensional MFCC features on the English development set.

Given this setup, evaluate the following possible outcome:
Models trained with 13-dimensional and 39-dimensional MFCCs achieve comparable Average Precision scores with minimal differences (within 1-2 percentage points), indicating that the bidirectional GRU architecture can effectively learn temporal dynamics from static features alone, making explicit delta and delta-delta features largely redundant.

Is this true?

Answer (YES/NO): NO